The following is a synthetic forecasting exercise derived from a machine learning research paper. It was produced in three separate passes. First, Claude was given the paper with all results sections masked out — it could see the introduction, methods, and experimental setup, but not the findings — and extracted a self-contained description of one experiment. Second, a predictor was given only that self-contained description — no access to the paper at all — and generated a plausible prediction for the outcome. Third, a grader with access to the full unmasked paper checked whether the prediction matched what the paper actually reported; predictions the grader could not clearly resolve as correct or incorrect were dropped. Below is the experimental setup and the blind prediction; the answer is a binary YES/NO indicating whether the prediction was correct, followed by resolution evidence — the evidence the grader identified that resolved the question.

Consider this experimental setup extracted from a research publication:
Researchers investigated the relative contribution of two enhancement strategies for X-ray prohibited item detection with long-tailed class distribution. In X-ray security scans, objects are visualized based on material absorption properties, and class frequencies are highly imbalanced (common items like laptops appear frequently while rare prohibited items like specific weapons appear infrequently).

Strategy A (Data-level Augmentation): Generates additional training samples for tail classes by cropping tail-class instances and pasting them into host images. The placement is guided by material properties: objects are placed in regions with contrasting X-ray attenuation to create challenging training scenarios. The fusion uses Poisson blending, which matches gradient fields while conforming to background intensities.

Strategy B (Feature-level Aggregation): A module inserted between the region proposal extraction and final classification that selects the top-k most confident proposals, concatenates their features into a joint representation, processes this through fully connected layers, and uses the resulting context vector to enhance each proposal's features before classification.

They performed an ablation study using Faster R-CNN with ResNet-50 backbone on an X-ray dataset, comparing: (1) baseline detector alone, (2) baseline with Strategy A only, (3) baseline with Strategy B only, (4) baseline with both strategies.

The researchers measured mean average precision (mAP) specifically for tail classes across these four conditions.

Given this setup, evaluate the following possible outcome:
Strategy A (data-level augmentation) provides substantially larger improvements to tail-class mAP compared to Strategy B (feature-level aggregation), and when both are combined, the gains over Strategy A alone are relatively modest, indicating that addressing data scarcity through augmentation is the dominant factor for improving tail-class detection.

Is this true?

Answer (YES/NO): YES